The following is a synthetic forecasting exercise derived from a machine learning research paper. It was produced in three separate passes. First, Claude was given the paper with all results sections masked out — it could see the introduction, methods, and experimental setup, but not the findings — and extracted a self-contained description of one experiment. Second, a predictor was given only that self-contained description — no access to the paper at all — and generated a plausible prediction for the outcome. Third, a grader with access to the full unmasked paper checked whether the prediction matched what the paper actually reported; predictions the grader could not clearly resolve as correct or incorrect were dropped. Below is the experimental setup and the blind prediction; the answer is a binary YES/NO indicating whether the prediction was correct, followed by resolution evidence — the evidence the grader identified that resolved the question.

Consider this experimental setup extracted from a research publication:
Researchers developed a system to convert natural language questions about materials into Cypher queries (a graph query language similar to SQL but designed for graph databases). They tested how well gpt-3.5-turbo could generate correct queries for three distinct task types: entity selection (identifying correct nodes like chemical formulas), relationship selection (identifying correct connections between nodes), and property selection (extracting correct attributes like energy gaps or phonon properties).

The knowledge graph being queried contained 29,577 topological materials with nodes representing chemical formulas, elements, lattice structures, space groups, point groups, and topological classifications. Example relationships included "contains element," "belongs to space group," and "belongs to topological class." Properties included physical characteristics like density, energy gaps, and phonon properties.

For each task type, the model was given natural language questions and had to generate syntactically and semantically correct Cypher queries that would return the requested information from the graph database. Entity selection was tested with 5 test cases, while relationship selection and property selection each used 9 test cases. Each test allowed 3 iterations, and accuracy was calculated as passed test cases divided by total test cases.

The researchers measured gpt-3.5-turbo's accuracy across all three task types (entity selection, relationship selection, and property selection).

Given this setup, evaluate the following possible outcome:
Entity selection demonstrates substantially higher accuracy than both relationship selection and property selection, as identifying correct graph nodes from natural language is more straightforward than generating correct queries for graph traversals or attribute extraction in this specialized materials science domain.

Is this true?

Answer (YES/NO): NO